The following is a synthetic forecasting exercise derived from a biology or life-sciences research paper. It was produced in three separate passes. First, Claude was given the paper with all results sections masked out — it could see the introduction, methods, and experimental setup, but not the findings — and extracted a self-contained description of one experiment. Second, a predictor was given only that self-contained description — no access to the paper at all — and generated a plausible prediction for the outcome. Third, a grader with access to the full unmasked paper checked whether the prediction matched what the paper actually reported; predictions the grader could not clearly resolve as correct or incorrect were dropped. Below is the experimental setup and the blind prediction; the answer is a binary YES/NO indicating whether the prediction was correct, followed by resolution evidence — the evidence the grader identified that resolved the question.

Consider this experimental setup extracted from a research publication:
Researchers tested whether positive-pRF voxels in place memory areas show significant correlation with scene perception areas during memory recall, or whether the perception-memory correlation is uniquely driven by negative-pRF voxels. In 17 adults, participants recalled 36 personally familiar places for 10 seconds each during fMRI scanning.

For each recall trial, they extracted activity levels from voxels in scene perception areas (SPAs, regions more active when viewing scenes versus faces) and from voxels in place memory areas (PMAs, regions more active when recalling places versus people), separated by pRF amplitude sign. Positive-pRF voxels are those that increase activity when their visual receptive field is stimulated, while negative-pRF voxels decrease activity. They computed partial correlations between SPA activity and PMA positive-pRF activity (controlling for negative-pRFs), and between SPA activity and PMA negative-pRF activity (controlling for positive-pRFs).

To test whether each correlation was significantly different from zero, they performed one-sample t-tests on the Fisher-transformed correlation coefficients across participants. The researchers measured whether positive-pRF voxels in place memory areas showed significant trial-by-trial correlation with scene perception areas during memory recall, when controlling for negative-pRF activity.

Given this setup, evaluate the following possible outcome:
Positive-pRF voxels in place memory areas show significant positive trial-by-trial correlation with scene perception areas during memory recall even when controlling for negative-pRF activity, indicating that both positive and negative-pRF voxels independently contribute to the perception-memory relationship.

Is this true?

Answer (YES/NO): YES